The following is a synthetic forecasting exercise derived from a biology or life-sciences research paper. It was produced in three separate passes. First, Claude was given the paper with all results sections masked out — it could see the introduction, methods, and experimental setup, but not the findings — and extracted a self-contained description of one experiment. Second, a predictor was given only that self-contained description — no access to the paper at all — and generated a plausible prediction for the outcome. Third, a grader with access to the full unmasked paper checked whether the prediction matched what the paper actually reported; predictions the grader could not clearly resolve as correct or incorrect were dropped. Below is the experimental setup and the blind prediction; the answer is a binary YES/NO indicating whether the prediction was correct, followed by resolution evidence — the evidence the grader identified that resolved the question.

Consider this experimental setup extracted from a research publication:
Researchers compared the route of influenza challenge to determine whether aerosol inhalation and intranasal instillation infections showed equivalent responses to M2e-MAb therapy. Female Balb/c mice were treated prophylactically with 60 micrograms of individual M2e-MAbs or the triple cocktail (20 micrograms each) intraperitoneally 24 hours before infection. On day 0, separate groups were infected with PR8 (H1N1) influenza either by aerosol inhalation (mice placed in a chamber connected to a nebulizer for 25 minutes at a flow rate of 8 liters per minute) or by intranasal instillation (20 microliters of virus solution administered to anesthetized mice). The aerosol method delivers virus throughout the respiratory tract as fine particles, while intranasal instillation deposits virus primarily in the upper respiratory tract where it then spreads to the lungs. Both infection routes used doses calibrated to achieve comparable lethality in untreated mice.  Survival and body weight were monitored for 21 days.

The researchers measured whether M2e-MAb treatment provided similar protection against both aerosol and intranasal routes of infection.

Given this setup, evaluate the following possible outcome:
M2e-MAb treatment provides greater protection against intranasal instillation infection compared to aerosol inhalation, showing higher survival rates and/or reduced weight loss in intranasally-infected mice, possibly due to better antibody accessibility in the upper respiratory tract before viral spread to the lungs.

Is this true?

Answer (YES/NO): NO